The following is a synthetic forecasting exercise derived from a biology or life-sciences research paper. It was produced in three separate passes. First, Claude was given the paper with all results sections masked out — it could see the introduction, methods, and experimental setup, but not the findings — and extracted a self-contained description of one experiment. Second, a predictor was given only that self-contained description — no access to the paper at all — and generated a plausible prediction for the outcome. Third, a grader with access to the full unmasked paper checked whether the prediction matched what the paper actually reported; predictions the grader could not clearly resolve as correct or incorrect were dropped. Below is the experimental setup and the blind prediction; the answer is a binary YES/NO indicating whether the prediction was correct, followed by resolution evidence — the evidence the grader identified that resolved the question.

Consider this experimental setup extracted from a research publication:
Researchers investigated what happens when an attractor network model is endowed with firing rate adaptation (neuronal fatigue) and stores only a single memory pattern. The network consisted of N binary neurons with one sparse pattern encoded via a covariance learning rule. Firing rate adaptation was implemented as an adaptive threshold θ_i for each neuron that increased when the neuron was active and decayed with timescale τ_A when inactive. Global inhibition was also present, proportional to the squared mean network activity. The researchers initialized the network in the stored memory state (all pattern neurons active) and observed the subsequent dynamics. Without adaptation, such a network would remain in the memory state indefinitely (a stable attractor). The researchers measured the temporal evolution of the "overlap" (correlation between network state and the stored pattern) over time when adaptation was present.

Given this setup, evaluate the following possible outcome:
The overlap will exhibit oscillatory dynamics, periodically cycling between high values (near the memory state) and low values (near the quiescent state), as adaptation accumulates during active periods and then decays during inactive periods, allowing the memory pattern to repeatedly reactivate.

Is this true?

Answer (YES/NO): YES